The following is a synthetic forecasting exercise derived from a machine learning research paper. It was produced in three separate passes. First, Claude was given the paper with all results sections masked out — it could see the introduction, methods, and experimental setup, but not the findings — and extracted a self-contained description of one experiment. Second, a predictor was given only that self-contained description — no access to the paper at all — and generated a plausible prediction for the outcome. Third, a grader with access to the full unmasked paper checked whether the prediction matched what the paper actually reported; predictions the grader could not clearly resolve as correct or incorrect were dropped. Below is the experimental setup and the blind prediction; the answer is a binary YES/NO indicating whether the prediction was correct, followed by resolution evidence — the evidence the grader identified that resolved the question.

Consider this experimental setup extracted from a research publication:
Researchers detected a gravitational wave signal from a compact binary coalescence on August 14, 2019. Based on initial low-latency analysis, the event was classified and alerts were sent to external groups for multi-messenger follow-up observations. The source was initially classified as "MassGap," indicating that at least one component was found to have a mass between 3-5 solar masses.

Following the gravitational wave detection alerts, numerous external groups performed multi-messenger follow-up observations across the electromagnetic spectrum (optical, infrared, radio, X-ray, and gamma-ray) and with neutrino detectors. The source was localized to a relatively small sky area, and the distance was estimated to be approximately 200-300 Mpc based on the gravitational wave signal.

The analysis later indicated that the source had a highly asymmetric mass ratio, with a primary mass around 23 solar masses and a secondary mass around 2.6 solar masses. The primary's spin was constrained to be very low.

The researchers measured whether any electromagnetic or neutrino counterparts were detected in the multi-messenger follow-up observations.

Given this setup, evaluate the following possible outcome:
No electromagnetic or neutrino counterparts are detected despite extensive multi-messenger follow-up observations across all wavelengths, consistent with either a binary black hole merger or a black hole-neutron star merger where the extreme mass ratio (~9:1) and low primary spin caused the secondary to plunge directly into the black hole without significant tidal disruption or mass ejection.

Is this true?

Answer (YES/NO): YES